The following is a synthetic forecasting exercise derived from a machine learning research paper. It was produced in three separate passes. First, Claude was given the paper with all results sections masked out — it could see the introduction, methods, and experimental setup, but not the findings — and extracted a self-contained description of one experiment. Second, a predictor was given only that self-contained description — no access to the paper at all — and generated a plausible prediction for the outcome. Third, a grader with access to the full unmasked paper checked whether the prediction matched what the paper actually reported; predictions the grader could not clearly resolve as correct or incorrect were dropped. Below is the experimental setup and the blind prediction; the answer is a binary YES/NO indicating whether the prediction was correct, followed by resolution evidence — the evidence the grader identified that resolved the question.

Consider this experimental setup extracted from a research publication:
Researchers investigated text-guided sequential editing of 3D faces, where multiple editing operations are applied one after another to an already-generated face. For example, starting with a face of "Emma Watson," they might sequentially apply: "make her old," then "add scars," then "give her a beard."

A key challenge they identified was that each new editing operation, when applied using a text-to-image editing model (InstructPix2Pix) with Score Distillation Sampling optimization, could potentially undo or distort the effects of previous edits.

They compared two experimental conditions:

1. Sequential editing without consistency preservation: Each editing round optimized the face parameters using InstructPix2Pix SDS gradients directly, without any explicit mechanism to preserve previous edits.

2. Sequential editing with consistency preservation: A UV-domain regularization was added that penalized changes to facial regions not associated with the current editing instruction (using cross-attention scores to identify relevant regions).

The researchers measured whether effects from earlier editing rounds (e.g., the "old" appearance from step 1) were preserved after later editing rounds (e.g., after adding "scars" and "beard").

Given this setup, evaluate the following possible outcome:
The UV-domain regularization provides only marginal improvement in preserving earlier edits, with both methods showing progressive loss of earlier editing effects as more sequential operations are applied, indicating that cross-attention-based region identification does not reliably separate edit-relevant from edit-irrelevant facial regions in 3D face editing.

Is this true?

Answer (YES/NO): NO